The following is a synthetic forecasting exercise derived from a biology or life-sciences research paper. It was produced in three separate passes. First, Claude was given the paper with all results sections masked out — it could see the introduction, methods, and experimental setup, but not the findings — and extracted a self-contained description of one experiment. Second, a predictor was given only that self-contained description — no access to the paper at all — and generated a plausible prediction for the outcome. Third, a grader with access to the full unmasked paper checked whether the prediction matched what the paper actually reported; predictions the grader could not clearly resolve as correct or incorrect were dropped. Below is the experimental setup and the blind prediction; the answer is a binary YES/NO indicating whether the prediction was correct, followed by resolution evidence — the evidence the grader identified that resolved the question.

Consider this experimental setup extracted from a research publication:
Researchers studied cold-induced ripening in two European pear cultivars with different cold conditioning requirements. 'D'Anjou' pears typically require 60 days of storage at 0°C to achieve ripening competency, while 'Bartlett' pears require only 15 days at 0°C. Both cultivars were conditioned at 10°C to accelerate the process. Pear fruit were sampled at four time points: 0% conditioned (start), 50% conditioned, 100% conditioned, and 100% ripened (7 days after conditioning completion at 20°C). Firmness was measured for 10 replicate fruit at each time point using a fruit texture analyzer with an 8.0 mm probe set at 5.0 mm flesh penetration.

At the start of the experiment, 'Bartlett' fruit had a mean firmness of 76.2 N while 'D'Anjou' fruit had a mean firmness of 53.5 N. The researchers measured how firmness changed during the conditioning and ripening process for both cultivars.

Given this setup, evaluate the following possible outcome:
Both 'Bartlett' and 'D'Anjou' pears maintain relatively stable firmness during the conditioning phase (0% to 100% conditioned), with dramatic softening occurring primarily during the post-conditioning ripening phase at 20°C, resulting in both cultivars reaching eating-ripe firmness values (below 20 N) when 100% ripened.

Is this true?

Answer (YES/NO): NO